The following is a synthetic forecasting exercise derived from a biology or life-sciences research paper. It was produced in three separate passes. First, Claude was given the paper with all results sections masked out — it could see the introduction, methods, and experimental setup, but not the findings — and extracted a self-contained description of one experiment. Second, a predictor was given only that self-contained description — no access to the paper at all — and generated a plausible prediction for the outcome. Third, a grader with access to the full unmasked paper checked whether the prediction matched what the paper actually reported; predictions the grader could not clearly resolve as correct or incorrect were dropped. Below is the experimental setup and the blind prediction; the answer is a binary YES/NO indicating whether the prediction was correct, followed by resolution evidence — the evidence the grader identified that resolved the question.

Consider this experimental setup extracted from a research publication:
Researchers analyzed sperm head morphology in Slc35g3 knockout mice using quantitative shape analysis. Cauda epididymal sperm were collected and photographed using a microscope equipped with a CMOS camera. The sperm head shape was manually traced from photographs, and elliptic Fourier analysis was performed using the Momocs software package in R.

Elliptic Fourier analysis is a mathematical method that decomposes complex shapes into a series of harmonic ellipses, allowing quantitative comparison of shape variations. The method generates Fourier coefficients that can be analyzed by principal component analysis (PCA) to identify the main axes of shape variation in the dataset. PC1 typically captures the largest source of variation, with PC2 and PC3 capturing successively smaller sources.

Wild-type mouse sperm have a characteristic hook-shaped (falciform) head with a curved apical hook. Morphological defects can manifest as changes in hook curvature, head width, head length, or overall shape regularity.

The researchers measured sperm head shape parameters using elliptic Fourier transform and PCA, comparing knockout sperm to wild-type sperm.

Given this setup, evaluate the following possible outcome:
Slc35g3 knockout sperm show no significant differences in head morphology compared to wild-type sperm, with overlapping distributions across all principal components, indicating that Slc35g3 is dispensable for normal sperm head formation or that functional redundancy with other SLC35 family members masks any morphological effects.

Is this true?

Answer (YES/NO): NO